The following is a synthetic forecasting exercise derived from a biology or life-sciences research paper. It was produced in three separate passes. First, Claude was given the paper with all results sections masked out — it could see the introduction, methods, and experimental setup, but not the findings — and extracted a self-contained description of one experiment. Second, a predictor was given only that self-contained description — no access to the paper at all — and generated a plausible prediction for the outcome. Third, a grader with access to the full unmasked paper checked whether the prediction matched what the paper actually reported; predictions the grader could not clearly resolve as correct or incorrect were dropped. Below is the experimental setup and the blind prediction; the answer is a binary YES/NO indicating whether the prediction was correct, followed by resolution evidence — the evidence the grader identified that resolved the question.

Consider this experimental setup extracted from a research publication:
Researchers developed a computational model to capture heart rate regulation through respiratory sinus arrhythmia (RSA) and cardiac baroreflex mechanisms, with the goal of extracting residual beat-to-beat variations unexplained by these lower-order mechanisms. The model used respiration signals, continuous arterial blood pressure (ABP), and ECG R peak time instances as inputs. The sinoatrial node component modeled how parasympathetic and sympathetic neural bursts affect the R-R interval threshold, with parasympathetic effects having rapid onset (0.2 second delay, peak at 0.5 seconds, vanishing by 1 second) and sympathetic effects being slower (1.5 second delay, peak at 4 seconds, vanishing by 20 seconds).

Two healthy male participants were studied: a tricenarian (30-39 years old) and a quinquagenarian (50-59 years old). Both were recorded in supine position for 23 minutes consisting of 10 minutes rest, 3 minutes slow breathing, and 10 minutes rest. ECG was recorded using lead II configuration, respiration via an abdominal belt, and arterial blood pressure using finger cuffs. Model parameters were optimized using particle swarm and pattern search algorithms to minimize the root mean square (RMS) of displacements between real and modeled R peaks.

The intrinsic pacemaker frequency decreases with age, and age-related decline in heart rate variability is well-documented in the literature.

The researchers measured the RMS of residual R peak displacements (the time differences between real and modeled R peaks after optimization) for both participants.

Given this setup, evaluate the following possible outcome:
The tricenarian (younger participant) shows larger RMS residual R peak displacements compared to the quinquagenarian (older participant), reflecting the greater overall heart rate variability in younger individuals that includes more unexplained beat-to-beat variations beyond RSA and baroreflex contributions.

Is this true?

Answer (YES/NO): YES